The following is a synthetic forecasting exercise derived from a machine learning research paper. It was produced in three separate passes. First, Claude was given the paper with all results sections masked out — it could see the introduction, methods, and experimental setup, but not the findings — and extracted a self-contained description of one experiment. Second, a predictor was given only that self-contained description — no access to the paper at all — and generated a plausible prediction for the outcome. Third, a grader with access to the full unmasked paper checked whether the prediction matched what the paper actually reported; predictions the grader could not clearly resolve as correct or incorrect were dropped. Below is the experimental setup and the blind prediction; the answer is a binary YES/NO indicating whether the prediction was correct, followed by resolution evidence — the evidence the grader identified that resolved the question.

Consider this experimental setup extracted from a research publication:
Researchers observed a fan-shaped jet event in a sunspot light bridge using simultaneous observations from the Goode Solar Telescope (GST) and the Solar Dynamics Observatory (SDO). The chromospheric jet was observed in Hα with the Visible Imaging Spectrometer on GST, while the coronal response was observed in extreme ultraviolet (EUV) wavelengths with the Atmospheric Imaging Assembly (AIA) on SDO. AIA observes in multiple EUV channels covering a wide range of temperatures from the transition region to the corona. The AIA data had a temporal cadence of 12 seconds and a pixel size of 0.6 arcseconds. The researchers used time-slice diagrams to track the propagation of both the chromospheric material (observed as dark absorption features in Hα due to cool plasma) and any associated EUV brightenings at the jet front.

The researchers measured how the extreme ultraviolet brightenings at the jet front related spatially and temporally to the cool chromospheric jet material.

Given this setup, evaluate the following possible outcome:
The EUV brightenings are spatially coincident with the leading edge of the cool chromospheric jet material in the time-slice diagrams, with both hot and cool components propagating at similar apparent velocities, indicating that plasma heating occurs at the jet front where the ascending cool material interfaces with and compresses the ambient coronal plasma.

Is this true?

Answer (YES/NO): YES